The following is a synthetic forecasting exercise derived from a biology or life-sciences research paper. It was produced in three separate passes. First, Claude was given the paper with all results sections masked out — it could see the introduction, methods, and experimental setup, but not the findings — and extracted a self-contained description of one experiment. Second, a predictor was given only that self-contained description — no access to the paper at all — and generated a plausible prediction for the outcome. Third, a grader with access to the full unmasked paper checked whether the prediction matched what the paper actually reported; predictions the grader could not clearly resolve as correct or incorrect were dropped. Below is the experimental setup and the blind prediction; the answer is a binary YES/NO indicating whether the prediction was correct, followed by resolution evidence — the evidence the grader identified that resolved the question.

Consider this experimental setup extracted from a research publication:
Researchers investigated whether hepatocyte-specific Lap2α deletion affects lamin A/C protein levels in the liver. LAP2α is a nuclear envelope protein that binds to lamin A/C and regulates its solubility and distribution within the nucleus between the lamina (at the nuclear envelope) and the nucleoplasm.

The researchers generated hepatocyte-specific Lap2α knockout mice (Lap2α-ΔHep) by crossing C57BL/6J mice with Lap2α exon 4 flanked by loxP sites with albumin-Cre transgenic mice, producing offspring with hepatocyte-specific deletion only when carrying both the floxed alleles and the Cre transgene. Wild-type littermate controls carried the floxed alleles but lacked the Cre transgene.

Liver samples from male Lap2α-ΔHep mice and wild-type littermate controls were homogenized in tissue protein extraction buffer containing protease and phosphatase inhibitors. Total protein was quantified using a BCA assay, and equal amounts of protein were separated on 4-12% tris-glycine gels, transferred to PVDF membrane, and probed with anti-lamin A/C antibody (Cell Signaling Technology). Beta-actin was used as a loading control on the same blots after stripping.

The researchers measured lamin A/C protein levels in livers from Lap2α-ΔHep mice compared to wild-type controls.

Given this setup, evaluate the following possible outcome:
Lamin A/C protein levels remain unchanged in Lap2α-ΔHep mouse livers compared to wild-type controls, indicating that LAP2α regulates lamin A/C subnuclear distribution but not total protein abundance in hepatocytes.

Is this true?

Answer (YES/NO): YES